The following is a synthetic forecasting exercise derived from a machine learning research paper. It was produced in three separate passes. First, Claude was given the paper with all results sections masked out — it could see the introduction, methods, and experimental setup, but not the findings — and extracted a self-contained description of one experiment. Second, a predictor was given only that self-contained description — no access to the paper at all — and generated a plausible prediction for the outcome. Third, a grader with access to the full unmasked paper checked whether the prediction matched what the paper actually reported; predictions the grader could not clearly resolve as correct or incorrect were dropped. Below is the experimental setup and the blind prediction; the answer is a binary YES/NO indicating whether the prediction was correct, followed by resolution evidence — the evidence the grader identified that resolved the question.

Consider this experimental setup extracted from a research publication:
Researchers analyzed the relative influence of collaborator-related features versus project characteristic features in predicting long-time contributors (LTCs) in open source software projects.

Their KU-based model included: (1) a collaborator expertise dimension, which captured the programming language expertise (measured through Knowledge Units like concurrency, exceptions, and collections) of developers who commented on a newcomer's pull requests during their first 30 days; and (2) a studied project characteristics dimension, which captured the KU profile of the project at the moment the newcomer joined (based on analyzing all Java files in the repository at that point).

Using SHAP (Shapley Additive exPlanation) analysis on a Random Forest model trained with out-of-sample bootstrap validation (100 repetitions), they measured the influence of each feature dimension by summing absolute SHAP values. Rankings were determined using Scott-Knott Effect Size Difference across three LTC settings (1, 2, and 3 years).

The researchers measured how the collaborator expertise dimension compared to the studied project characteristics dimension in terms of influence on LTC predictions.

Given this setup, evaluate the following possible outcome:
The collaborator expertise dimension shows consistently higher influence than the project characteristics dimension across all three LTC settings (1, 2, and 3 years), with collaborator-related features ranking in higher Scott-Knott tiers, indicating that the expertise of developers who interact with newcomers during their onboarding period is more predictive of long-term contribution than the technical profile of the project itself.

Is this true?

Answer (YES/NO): NO